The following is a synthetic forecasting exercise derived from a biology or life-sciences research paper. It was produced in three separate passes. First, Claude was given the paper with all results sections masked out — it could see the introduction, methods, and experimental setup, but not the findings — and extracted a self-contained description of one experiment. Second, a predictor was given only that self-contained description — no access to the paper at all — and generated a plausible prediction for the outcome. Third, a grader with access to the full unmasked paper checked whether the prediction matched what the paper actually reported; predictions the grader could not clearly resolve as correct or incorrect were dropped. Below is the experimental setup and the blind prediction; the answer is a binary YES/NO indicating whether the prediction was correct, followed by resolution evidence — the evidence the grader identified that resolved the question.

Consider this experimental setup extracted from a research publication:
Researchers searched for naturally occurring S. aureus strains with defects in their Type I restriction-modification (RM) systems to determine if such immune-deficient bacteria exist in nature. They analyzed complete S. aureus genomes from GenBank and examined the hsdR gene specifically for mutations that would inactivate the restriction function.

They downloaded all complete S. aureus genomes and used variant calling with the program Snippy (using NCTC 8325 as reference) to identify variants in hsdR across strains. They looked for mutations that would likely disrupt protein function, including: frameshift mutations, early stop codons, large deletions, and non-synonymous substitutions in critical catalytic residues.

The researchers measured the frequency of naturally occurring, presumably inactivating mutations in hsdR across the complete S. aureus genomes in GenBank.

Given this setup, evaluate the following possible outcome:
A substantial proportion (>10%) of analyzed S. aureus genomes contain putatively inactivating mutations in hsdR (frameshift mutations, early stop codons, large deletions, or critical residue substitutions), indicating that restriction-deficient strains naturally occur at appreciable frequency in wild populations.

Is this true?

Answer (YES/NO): NO